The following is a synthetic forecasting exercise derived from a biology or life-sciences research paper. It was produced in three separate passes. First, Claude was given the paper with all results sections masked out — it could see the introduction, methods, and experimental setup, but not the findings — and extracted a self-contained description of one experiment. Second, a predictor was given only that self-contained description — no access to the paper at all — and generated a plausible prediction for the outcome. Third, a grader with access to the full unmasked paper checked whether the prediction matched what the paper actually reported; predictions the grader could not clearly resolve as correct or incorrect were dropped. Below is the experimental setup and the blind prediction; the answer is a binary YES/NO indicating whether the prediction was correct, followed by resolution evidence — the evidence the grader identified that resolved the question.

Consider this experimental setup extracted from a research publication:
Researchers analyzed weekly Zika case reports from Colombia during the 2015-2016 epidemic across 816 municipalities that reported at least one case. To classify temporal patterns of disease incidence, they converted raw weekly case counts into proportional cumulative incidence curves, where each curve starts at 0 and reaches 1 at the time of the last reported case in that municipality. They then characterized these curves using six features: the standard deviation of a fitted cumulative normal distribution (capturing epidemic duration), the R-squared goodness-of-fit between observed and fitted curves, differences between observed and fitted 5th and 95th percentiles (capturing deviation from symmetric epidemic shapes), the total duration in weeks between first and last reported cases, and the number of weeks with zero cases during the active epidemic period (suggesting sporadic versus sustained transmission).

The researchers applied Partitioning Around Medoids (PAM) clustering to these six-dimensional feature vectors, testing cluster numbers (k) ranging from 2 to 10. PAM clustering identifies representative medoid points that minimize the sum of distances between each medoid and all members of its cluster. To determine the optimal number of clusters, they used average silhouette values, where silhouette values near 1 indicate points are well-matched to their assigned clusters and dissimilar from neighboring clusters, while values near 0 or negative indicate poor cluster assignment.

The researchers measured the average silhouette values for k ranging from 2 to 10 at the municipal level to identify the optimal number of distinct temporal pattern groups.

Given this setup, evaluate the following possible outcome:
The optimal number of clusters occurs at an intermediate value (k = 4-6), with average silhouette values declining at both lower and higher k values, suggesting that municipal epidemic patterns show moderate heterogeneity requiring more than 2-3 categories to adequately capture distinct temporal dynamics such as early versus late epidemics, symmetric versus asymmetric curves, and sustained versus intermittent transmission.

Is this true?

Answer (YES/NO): NO